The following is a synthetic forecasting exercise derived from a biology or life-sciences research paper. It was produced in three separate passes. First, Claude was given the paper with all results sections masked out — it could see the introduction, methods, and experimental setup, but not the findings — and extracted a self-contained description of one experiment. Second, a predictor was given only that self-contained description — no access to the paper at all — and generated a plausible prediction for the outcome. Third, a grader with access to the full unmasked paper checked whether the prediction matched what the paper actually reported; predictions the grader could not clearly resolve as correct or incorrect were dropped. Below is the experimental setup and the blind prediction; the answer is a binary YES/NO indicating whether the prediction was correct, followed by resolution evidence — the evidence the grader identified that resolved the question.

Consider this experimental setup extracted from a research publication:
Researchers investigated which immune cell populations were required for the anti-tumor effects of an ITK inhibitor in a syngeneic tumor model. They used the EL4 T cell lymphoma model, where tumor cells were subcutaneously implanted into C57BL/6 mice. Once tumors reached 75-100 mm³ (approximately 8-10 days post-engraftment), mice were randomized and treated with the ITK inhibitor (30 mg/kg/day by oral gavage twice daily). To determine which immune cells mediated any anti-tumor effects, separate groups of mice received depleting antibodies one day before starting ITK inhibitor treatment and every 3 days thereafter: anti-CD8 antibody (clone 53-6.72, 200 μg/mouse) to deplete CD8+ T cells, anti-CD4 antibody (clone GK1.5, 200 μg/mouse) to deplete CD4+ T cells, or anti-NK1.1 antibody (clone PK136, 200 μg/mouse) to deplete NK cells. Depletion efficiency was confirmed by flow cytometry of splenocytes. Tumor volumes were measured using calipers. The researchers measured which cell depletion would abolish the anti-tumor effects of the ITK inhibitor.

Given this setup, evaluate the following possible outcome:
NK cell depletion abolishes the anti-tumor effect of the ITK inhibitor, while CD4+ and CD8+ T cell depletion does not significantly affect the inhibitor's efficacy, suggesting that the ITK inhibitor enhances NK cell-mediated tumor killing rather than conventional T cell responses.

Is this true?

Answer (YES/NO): NO